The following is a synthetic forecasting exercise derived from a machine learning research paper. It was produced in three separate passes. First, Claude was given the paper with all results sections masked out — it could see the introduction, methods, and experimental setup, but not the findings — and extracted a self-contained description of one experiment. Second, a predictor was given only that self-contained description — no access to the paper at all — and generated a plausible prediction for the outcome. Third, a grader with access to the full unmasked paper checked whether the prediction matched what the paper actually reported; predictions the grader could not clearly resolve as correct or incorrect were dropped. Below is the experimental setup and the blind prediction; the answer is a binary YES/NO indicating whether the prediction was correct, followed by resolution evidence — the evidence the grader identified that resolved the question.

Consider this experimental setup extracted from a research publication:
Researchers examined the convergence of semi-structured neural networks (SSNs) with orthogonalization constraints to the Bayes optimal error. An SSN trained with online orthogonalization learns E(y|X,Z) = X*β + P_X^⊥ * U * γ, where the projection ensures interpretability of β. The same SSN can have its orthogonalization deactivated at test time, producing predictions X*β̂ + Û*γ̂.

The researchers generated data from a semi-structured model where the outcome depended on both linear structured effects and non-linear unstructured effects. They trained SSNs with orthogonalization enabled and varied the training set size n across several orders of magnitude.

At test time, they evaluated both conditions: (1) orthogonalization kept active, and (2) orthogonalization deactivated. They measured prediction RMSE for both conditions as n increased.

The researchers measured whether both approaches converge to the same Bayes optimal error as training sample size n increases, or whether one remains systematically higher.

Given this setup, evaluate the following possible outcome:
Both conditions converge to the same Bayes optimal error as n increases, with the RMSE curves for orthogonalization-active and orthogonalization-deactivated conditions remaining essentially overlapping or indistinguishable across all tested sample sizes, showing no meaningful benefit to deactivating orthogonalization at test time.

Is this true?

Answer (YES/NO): NO